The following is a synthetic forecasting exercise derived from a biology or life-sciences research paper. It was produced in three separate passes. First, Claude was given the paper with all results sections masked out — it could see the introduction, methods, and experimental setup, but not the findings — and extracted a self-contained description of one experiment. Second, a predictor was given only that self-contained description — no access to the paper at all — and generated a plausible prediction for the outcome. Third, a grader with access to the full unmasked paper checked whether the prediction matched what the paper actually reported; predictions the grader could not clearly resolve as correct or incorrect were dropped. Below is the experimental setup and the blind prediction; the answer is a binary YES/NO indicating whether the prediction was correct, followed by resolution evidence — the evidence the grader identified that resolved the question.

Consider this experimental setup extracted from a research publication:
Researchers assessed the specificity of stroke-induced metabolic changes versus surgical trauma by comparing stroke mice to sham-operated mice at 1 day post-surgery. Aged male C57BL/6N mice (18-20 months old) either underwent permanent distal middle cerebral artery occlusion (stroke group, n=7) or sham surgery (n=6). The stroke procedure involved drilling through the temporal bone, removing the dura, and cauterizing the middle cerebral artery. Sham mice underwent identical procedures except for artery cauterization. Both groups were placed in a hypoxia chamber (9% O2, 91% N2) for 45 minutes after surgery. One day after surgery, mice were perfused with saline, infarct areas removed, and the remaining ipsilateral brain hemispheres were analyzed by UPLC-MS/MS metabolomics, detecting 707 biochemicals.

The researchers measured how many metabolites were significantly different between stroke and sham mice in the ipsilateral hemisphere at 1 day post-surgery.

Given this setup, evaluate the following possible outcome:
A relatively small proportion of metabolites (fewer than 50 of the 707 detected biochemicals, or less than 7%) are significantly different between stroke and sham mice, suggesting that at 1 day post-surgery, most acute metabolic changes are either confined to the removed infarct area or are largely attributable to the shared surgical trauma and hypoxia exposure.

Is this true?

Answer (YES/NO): NO